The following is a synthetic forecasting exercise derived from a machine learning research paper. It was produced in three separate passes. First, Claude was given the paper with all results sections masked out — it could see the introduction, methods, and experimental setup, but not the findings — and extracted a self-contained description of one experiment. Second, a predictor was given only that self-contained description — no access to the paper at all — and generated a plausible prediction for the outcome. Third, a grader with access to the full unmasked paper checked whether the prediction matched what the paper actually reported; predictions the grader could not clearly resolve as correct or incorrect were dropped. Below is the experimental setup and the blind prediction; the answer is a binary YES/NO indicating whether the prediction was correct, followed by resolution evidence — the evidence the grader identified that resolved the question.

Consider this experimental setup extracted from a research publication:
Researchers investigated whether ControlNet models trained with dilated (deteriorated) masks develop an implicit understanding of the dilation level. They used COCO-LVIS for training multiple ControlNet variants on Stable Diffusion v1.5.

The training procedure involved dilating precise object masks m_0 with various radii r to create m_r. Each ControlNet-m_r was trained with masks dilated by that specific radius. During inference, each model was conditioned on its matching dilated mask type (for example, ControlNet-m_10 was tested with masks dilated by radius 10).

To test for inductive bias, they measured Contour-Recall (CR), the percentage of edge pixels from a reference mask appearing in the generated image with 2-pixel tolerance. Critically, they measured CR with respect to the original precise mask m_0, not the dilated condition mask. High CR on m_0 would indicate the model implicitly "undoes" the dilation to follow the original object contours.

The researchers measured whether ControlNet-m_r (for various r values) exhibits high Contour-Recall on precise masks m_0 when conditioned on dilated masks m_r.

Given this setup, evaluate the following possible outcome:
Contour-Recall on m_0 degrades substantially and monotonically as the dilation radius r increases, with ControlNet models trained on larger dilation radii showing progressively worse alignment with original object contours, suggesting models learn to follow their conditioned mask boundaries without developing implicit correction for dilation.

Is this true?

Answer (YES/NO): NO